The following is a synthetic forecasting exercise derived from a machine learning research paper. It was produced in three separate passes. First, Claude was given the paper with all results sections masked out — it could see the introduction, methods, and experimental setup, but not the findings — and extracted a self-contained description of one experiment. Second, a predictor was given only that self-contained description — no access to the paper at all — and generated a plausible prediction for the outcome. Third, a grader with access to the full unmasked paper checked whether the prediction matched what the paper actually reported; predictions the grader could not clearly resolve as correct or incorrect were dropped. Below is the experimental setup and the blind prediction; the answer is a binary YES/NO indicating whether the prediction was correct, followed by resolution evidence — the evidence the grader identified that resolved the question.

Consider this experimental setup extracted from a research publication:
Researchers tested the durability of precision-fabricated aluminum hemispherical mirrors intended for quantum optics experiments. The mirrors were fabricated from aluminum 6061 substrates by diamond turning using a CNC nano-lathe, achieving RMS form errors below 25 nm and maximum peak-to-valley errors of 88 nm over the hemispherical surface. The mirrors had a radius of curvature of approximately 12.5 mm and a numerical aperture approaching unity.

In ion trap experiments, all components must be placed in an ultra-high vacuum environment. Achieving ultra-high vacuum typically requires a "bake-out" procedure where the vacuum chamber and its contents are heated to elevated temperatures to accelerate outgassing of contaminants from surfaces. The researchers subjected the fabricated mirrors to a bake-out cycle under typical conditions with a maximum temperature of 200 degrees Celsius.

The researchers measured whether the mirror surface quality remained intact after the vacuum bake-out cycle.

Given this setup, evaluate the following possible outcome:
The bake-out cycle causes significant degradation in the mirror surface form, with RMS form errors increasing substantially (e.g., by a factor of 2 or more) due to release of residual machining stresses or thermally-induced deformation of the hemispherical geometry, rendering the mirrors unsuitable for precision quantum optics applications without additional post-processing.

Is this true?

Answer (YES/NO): NO